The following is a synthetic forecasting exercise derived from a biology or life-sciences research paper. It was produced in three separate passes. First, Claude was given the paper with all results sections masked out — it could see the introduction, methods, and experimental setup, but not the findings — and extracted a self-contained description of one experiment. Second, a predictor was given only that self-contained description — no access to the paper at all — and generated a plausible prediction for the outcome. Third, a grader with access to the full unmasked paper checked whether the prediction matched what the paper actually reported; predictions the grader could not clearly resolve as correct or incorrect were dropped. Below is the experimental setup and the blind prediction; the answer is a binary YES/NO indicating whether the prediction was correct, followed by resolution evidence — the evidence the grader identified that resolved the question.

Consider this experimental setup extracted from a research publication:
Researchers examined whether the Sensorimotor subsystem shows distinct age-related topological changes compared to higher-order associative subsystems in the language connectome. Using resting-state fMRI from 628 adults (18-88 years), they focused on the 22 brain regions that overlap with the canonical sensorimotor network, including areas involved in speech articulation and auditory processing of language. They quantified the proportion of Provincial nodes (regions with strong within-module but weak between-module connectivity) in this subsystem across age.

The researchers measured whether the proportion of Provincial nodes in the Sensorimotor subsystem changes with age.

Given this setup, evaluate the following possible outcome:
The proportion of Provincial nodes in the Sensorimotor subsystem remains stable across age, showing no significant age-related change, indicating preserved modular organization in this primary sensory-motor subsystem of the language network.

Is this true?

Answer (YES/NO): NO